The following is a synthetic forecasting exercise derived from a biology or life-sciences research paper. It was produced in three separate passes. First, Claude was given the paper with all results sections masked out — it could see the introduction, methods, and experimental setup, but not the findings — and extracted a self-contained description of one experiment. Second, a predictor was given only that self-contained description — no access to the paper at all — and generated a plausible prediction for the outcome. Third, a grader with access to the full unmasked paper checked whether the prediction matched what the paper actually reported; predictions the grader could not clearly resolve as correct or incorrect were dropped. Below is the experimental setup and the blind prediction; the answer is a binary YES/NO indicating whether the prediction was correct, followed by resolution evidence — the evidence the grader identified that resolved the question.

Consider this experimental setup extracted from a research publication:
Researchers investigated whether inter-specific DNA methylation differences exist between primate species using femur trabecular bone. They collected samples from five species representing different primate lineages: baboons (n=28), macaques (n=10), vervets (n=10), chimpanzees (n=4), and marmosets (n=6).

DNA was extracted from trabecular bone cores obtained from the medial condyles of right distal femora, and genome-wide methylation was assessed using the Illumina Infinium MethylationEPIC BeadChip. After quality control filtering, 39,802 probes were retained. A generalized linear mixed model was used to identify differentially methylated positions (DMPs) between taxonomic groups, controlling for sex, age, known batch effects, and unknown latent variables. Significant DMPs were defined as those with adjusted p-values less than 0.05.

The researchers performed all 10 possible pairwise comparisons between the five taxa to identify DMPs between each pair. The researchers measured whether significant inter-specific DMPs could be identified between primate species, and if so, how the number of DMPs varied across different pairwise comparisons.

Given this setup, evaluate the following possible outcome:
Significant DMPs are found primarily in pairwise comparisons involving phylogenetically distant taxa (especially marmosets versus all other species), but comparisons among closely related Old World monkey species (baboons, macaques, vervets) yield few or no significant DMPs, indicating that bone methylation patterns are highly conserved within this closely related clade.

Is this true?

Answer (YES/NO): NO